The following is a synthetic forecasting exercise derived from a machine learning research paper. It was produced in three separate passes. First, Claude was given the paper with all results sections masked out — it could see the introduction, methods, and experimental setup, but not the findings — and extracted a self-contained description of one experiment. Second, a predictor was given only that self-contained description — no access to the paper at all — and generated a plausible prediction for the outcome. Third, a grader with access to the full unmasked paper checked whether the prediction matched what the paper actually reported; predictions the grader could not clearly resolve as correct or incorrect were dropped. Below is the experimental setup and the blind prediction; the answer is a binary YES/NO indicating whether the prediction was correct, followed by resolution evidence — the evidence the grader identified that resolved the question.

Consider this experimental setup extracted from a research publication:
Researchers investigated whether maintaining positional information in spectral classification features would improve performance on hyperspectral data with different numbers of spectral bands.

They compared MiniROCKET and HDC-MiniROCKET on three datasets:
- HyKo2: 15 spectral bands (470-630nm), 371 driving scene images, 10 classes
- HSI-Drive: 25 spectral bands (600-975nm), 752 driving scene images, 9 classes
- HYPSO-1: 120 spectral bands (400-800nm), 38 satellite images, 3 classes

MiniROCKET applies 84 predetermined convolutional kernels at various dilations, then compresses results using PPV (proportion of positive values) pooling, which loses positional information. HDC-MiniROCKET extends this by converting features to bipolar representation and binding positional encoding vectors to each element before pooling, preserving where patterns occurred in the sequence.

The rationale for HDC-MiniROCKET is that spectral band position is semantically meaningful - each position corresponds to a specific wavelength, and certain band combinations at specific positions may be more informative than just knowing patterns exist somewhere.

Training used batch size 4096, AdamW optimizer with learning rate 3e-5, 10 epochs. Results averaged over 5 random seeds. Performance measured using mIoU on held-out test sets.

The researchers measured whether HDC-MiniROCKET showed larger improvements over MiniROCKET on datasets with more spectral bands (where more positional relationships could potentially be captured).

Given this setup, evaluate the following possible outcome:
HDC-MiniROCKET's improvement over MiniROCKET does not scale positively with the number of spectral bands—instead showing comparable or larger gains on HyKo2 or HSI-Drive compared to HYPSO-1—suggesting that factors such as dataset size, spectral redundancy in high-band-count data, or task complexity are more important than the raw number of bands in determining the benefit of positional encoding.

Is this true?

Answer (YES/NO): YES